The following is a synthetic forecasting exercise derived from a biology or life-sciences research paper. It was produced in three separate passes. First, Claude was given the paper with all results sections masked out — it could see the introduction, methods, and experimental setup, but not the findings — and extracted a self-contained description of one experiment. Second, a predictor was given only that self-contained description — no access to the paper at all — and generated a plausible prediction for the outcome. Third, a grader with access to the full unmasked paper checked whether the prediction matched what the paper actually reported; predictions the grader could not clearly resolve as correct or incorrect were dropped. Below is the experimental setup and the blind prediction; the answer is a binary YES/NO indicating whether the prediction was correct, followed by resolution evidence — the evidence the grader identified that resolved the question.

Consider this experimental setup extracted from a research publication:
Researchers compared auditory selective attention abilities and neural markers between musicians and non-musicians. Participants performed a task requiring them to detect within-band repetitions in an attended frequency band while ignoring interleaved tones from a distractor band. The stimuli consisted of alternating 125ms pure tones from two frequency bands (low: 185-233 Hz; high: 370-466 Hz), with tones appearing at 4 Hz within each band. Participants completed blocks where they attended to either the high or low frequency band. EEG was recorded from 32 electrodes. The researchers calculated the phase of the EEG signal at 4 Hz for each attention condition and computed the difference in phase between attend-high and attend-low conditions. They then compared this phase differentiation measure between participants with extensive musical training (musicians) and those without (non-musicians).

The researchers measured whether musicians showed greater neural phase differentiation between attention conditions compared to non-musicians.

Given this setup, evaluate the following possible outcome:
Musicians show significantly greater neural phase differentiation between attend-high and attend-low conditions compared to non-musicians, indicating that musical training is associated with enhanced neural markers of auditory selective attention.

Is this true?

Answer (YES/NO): YES